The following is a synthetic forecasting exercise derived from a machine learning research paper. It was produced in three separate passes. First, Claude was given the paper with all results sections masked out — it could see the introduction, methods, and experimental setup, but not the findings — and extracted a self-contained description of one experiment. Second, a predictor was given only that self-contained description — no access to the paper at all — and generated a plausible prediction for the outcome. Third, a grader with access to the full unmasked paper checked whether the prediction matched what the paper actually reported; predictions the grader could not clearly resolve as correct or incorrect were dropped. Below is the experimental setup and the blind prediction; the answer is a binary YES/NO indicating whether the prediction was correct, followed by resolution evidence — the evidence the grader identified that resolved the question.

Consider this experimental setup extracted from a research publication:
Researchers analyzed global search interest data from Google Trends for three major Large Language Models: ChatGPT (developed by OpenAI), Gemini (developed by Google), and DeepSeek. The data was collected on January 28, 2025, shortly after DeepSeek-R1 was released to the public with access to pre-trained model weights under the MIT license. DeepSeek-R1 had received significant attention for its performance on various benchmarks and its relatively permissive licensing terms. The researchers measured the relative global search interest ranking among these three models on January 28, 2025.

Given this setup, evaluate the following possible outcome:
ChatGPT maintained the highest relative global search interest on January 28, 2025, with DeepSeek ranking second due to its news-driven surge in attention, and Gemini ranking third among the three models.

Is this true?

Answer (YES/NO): NO